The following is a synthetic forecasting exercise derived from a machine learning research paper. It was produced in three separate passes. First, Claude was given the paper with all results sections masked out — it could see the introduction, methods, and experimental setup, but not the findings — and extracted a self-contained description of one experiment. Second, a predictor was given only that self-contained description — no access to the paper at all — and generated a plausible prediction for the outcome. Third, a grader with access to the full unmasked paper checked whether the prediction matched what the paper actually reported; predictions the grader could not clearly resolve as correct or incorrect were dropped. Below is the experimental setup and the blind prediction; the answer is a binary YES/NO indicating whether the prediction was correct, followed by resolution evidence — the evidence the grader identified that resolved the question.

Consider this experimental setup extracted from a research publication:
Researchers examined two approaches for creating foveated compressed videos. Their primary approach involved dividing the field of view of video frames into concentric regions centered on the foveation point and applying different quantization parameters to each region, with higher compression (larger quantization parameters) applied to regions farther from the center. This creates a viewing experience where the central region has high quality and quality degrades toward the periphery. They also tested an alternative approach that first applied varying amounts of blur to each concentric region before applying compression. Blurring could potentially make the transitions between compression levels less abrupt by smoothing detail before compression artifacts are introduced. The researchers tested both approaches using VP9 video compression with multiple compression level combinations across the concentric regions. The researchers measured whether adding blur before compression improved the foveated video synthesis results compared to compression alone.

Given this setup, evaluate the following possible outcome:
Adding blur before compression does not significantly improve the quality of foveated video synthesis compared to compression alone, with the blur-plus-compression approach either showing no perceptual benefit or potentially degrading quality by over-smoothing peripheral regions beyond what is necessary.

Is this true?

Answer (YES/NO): YES